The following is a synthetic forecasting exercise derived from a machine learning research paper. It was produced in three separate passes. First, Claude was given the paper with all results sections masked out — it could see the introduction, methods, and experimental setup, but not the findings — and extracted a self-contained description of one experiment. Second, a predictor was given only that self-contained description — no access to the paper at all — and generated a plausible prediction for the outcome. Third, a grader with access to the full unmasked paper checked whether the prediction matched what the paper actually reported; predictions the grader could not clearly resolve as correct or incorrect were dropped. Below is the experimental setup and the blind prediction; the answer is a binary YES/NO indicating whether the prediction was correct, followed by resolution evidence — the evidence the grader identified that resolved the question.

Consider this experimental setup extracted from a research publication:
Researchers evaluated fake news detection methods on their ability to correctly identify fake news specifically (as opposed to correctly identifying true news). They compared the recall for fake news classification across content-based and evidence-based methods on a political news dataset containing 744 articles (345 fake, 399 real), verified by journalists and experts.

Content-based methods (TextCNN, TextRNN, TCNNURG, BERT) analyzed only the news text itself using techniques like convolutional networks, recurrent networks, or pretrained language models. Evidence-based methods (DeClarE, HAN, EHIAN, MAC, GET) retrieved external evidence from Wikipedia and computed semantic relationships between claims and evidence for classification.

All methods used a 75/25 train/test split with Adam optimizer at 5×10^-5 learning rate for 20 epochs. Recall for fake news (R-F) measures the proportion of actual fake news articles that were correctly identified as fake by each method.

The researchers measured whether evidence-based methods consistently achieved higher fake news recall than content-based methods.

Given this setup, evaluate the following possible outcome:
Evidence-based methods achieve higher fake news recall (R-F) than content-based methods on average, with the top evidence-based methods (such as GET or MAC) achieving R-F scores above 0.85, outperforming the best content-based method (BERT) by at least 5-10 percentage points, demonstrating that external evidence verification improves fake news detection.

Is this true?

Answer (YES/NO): NO